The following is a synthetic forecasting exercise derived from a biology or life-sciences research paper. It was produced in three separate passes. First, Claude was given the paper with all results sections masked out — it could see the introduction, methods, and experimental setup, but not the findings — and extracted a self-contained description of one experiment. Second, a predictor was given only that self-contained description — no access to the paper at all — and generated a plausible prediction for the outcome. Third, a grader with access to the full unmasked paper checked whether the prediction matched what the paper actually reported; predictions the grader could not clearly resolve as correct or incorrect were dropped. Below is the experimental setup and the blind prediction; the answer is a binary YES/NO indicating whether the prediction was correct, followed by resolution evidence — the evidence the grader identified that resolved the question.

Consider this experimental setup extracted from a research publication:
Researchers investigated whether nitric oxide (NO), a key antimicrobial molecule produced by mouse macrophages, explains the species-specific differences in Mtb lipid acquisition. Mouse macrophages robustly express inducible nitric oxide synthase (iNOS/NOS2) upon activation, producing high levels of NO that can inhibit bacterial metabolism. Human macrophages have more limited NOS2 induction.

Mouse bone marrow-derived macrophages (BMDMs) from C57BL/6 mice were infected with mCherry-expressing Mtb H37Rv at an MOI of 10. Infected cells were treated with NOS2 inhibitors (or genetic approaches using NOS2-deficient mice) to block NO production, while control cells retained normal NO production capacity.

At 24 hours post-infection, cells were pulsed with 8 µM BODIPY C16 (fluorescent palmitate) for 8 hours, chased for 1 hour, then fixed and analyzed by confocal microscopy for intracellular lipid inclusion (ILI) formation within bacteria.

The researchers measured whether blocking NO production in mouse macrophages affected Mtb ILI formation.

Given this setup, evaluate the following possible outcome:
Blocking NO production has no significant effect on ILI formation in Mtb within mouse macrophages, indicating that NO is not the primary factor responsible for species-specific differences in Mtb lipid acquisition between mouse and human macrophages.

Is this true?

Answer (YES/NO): YES